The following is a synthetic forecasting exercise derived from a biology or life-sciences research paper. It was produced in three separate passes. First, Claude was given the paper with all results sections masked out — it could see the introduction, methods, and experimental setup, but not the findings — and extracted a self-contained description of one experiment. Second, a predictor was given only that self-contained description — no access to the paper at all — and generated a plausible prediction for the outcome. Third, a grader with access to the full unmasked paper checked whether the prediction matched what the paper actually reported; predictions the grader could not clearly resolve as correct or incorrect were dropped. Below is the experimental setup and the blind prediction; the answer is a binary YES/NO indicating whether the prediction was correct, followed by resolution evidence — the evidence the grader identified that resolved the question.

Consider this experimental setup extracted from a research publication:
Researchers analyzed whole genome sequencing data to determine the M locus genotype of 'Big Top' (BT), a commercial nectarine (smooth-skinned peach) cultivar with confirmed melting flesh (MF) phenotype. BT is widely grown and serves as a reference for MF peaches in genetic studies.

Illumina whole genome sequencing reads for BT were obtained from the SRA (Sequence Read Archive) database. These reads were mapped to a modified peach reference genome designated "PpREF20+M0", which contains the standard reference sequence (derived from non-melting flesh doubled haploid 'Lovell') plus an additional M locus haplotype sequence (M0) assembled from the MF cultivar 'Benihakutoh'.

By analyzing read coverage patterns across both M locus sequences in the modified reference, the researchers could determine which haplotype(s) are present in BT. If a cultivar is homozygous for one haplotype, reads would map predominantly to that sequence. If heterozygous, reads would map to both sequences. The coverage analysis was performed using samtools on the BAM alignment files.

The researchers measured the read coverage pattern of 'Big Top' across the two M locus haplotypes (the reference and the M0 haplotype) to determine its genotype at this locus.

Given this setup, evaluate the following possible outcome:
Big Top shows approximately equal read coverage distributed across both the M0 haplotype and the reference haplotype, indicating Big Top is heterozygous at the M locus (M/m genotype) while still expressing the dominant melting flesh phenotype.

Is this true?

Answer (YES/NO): NO